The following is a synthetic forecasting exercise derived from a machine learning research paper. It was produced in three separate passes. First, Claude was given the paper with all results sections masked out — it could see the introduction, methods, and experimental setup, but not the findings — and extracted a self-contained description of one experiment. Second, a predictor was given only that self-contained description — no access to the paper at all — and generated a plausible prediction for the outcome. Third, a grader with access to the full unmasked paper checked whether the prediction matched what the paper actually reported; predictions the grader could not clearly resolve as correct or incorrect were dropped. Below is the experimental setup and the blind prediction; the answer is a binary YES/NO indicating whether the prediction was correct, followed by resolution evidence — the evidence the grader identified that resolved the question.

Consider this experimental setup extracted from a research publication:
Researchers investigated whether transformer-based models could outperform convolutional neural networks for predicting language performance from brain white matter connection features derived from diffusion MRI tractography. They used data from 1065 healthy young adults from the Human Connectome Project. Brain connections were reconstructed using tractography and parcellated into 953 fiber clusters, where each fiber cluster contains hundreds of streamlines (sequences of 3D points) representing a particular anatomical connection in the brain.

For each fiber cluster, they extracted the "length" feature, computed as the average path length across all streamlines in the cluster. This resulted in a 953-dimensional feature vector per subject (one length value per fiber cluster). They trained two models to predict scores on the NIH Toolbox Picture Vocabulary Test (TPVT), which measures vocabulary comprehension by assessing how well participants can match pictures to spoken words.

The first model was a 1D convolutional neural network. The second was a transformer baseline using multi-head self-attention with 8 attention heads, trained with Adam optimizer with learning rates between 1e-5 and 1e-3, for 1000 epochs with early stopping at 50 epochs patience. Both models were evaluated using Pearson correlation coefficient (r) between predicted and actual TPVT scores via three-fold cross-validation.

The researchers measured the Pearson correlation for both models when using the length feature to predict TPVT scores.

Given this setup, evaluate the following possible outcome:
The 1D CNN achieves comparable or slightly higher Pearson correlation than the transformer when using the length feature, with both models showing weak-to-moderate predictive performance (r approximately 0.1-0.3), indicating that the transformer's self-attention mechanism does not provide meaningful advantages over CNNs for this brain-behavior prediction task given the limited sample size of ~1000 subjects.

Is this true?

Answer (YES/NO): NO